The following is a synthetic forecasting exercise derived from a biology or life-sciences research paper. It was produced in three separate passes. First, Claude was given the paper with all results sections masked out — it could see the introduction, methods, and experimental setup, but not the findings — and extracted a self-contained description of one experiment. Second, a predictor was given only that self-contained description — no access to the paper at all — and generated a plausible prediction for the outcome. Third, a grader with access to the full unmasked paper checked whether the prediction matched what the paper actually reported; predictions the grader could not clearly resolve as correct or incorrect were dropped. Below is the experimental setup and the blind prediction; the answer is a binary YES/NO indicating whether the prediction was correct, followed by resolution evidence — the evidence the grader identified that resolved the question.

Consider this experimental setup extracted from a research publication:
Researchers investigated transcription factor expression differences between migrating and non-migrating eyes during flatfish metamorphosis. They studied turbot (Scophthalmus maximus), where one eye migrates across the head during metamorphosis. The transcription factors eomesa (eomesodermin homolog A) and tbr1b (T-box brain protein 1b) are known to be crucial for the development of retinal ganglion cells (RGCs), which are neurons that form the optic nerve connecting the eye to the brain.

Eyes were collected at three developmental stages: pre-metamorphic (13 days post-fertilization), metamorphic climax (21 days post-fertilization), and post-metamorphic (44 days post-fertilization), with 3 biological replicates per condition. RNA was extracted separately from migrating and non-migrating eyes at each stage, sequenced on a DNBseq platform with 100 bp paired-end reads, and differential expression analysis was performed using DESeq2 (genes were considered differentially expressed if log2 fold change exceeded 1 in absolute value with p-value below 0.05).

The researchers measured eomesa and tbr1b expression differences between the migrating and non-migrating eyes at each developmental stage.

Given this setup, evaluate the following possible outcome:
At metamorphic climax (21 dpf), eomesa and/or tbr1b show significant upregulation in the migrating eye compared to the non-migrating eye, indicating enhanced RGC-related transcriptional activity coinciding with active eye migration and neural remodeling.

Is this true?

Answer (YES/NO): YES